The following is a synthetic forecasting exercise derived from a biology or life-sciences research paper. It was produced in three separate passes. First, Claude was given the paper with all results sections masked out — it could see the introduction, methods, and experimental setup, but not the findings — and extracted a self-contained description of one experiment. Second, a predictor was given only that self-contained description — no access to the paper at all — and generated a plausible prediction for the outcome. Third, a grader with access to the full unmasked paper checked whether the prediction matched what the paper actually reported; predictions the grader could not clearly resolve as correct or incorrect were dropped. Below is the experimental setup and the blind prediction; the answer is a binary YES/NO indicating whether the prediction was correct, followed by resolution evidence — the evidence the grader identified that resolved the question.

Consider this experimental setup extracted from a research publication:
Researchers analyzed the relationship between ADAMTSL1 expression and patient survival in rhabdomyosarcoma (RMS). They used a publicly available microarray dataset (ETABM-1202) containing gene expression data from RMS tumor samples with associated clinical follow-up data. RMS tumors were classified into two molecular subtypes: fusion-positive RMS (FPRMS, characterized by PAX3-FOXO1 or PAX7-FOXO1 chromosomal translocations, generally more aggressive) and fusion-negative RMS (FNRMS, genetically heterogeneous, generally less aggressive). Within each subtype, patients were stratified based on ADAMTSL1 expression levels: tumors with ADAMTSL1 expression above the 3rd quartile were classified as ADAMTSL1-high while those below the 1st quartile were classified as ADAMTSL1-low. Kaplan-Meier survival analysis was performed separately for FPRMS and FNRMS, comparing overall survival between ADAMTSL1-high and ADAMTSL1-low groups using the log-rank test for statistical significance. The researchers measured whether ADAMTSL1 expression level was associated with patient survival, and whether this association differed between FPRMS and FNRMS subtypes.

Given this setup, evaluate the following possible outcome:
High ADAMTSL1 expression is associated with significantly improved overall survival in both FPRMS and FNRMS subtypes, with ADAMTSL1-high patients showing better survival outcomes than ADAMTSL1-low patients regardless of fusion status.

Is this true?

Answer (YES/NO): NO